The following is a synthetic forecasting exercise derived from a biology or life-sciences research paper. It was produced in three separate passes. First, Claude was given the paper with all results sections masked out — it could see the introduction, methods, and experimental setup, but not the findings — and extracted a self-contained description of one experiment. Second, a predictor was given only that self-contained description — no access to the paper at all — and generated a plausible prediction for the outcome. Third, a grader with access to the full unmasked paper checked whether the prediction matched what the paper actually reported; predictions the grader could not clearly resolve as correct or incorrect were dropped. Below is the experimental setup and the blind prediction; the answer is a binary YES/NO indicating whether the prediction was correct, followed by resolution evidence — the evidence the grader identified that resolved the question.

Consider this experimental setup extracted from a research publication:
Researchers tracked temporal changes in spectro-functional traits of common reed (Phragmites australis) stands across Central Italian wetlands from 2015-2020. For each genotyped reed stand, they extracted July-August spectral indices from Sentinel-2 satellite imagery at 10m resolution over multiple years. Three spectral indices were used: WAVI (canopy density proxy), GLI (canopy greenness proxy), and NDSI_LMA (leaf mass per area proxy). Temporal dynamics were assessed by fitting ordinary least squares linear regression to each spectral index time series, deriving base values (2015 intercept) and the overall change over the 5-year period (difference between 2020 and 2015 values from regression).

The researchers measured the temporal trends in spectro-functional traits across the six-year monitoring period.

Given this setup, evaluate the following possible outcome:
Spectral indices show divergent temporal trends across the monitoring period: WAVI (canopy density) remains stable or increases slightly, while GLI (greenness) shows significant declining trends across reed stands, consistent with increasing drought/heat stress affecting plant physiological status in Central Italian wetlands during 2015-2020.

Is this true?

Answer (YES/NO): NO